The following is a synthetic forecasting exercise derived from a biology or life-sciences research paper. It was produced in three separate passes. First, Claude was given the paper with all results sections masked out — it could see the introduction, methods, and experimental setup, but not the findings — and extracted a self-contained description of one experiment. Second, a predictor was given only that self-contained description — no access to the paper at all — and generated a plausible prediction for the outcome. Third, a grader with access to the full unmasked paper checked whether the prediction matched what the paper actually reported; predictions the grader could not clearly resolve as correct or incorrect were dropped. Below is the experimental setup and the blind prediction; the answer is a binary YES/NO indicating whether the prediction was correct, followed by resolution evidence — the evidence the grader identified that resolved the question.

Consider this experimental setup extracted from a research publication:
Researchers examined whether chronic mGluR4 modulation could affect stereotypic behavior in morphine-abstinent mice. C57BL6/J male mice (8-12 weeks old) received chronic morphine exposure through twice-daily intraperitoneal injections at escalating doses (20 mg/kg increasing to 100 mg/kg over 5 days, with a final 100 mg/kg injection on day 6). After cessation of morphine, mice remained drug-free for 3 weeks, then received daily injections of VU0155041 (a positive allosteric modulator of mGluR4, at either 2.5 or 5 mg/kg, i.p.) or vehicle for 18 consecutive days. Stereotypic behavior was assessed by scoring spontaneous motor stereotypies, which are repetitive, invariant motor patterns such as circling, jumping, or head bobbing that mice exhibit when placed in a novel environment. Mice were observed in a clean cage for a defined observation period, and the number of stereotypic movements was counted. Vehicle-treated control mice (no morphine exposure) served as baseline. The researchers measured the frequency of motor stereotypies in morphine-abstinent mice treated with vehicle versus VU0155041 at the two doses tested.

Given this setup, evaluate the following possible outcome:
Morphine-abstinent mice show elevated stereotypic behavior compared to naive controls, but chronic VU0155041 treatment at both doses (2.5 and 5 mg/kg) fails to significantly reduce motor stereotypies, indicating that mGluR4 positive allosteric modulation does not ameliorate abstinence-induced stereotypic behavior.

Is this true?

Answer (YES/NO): NO